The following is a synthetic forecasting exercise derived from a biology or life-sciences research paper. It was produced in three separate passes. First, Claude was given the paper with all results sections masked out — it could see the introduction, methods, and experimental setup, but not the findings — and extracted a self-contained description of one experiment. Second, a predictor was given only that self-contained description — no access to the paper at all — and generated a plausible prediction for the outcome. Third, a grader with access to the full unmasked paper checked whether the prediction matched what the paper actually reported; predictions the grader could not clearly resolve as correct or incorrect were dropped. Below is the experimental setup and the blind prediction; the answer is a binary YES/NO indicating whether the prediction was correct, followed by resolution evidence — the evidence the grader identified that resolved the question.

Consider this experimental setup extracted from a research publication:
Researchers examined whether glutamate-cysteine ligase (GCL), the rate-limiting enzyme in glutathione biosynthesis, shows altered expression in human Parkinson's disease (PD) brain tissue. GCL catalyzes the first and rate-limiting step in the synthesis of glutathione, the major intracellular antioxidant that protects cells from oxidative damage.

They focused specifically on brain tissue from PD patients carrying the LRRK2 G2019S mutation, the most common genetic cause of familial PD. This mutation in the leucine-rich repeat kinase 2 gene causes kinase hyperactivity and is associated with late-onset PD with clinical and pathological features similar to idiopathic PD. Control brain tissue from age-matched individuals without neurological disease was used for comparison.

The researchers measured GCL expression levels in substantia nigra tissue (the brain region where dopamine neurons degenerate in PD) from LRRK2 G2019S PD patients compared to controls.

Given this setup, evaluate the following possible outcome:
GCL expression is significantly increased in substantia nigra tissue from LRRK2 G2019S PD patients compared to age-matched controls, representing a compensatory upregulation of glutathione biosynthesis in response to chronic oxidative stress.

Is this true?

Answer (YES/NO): NO